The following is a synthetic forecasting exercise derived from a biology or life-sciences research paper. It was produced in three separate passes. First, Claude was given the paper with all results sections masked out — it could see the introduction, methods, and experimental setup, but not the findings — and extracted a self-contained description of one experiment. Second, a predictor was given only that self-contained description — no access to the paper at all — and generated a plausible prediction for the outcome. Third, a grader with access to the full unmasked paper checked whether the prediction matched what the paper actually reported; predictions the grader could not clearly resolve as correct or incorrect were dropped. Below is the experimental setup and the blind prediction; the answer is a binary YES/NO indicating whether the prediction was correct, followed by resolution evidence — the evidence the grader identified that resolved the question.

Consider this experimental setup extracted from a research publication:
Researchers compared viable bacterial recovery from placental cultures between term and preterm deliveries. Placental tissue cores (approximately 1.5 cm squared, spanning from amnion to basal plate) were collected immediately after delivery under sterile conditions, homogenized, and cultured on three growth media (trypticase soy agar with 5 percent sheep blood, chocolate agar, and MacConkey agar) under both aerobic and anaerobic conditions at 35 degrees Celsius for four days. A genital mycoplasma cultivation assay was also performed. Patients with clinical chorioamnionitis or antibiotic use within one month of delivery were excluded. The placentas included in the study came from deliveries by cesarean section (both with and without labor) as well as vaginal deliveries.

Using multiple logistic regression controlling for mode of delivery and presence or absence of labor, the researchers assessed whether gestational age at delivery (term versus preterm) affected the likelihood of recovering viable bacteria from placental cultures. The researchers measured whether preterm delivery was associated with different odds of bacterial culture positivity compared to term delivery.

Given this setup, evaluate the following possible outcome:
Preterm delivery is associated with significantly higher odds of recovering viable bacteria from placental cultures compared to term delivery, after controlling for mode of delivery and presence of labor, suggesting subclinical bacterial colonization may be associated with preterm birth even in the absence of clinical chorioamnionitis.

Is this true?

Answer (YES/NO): NO